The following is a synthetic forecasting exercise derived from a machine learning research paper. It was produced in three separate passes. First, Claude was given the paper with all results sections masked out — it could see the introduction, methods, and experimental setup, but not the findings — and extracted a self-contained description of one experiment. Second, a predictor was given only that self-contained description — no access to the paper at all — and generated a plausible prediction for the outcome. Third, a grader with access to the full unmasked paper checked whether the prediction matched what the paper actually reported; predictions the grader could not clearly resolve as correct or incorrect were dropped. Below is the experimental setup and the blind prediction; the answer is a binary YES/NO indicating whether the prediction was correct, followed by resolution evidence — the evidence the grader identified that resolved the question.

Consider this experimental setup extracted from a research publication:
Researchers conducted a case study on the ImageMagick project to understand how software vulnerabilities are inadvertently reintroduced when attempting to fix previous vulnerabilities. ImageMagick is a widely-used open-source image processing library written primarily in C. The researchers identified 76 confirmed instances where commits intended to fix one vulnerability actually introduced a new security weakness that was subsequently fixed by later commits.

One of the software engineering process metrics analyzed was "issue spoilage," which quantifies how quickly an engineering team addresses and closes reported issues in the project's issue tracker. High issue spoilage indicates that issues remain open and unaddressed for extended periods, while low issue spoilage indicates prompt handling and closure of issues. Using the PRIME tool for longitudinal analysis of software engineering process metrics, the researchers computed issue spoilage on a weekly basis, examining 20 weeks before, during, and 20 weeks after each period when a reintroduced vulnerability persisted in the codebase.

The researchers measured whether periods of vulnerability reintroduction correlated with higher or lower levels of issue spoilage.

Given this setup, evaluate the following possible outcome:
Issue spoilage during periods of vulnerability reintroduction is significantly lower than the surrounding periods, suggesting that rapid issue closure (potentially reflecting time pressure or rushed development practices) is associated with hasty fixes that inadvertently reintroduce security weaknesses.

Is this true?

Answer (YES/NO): NO